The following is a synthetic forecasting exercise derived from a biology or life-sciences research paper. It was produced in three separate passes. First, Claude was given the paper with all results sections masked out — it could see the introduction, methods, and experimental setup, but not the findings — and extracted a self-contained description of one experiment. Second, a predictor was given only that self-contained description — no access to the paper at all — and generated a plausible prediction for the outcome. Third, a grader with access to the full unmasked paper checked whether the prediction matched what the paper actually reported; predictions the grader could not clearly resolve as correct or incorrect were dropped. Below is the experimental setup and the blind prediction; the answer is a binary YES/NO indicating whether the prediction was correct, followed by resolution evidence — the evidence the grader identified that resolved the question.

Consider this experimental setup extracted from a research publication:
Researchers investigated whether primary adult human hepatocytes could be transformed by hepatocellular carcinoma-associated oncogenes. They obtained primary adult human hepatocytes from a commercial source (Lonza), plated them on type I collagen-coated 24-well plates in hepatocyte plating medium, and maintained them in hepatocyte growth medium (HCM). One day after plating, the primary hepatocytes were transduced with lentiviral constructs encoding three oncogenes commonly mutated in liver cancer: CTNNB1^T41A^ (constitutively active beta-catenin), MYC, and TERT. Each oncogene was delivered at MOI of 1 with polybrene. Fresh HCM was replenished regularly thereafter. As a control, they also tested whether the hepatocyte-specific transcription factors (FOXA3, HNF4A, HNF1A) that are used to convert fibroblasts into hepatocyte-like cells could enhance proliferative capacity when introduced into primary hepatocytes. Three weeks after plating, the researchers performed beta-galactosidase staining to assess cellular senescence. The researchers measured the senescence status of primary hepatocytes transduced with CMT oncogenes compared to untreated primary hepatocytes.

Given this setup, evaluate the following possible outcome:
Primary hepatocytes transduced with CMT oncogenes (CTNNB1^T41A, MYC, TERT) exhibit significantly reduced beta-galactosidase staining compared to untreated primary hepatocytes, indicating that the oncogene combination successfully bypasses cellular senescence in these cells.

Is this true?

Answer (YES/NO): NO